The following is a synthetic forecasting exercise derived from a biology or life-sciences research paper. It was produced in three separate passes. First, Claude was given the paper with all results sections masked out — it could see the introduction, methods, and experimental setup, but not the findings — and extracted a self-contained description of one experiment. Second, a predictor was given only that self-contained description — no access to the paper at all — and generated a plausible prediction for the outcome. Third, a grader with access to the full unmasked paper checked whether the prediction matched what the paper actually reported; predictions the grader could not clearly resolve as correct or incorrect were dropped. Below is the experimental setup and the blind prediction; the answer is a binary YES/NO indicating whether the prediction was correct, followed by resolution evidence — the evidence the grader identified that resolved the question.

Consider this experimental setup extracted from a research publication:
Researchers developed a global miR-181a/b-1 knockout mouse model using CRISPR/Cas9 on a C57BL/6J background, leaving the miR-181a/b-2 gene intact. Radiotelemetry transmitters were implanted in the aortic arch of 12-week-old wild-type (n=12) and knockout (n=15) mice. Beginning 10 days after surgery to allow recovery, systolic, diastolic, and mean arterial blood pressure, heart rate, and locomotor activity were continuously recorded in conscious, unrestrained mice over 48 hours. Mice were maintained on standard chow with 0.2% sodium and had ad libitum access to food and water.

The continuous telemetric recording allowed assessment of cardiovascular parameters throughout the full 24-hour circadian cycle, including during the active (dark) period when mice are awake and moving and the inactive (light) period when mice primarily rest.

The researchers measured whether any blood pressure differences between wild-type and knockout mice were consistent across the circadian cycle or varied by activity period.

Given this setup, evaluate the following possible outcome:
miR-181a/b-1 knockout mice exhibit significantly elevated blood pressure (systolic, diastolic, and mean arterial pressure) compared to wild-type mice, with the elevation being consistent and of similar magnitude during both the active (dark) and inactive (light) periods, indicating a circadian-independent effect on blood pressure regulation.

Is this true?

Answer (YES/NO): NO